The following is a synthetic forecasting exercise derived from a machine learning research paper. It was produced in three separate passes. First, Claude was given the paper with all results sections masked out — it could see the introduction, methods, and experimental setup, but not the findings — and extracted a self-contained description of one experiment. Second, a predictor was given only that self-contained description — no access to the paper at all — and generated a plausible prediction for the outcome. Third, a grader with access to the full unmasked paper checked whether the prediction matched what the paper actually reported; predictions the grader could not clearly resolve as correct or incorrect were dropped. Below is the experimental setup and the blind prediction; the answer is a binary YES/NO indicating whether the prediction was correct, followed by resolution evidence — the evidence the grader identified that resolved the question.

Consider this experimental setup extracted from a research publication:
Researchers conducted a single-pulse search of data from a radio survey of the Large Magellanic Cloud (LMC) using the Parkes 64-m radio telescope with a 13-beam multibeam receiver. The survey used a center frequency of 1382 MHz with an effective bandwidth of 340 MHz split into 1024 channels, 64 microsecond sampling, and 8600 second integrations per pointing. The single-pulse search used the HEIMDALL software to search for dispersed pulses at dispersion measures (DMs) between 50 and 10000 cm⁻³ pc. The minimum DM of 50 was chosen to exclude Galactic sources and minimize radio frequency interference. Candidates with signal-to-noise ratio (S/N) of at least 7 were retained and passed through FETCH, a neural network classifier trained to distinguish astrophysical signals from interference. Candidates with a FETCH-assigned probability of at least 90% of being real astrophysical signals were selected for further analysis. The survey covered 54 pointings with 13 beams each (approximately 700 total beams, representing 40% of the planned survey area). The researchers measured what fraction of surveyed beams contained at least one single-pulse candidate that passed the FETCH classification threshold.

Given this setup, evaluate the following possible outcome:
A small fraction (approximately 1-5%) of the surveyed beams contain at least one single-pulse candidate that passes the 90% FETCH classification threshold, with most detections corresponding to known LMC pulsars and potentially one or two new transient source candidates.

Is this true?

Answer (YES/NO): NO